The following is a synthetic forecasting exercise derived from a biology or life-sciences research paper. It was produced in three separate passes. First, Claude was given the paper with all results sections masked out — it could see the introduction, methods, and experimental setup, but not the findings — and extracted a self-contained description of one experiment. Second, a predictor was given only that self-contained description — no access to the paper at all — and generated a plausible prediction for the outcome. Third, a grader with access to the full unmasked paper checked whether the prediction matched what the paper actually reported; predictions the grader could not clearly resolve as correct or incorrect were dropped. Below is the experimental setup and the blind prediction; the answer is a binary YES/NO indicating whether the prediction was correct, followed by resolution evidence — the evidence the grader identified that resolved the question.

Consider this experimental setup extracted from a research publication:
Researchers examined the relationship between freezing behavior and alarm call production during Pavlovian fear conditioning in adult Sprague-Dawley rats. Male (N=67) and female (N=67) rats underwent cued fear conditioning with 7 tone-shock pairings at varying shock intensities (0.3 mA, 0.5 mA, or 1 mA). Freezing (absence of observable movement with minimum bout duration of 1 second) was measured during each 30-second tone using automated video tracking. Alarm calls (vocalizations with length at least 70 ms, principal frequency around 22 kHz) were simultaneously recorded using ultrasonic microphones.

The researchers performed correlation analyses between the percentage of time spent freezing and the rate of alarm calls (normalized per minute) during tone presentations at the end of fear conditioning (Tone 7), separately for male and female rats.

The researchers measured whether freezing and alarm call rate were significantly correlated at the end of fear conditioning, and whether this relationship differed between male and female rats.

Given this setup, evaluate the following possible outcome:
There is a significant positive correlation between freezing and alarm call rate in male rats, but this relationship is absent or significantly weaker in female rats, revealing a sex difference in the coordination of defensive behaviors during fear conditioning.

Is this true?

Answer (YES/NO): YES